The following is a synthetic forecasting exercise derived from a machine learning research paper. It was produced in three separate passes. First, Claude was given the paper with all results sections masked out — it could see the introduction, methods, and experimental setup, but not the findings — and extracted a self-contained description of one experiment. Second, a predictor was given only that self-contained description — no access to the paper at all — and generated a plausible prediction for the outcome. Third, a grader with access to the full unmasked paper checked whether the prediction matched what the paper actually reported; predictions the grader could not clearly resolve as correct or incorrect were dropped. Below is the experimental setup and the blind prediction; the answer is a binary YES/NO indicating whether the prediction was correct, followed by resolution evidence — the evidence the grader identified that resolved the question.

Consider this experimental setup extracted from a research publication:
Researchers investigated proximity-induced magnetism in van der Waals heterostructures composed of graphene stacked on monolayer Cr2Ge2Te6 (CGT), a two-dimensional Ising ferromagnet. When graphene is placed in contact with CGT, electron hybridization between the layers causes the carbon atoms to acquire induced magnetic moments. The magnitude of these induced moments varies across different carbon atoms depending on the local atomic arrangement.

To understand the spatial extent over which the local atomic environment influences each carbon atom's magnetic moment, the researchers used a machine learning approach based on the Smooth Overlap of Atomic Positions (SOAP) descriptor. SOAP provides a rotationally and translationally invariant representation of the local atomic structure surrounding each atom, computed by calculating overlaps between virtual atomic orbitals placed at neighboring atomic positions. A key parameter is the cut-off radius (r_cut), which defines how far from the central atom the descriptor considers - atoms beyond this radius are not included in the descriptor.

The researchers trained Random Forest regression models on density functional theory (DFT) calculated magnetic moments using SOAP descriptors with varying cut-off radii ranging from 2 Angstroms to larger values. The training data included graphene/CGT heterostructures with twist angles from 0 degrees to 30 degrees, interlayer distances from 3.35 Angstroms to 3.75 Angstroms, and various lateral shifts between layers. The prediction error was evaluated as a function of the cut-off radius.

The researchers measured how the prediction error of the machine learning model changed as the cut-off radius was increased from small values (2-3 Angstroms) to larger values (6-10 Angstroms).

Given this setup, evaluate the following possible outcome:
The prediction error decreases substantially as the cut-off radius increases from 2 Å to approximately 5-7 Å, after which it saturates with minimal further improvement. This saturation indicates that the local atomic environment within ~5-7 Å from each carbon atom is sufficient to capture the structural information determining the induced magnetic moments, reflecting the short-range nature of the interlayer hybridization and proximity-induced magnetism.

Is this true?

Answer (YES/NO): YES